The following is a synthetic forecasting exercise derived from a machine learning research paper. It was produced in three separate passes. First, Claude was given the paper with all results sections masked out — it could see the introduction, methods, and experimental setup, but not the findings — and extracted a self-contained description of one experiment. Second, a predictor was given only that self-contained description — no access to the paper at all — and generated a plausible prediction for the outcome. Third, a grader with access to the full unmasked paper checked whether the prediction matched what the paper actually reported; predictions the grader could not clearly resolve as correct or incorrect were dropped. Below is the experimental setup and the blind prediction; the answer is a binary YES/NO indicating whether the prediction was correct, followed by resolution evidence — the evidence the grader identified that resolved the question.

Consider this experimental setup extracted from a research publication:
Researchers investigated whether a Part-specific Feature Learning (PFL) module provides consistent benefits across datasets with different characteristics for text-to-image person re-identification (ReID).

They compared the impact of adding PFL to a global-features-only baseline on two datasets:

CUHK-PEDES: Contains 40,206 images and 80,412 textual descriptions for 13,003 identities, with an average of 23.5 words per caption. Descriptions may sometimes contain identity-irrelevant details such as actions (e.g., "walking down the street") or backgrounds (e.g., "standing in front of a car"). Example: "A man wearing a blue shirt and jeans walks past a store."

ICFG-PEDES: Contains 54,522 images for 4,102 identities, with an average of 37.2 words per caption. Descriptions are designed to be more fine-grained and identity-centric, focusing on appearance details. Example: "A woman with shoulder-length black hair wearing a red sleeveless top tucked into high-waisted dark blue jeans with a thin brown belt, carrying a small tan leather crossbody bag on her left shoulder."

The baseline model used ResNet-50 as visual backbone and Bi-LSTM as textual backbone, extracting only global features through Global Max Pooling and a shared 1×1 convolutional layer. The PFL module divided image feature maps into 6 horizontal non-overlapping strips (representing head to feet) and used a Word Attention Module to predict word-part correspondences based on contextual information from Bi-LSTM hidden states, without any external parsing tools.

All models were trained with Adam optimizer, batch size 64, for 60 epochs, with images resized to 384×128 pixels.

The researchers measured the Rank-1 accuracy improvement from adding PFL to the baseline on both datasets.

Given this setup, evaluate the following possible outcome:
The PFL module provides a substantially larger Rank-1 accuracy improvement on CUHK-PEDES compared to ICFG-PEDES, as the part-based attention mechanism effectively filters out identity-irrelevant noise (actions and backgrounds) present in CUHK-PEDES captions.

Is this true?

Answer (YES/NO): NO